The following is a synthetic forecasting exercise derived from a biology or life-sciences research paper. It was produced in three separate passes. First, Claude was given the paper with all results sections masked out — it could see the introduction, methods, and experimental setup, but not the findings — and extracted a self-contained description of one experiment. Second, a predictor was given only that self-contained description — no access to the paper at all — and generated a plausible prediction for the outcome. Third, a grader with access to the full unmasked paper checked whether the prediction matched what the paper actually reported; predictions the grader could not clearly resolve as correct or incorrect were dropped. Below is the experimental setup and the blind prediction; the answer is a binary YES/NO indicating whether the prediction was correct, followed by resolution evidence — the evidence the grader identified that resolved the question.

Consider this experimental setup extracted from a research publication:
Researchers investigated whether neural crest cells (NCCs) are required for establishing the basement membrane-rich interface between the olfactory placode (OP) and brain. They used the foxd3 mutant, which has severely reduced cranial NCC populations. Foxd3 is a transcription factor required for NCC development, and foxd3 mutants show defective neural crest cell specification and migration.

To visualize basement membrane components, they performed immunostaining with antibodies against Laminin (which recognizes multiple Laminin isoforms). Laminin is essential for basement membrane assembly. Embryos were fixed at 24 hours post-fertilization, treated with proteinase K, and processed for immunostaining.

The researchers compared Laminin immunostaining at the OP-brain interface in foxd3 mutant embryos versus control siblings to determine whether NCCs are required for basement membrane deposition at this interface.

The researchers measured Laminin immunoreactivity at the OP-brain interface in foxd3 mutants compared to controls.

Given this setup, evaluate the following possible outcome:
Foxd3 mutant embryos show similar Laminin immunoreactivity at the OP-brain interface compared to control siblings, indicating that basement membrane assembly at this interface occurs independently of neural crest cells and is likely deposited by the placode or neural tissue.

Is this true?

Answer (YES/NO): YES